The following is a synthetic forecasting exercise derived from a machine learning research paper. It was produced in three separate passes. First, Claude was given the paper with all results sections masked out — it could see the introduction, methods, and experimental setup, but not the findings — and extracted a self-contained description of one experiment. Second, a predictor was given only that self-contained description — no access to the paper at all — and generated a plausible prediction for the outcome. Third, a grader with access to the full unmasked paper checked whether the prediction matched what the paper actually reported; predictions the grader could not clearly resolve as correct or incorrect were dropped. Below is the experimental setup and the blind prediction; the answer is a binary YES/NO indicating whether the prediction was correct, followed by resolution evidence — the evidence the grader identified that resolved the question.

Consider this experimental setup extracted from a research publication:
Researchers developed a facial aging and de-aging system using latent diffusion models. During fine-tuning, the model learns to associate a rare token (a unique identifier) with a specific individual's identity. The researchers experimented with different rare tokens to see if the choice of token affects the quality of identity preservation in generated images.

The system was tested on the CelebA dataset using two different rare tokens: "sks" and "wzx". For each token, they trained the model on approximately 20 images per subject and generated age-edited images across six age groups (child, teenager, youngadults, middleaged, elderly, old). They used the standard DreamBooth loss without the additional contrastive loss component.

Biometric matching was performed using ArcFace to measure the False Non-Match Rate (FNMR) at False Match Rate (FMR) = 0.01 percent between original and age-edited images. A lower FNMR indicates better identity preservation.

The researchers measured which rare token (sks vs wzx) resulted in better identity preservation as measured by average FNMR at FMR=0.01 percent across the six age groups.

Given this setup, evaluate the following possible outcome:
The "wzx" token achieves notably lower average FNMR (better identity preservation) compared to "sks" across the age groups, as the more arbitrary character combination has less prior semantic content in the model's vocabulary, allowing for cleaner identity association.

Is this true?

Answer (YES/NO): NO